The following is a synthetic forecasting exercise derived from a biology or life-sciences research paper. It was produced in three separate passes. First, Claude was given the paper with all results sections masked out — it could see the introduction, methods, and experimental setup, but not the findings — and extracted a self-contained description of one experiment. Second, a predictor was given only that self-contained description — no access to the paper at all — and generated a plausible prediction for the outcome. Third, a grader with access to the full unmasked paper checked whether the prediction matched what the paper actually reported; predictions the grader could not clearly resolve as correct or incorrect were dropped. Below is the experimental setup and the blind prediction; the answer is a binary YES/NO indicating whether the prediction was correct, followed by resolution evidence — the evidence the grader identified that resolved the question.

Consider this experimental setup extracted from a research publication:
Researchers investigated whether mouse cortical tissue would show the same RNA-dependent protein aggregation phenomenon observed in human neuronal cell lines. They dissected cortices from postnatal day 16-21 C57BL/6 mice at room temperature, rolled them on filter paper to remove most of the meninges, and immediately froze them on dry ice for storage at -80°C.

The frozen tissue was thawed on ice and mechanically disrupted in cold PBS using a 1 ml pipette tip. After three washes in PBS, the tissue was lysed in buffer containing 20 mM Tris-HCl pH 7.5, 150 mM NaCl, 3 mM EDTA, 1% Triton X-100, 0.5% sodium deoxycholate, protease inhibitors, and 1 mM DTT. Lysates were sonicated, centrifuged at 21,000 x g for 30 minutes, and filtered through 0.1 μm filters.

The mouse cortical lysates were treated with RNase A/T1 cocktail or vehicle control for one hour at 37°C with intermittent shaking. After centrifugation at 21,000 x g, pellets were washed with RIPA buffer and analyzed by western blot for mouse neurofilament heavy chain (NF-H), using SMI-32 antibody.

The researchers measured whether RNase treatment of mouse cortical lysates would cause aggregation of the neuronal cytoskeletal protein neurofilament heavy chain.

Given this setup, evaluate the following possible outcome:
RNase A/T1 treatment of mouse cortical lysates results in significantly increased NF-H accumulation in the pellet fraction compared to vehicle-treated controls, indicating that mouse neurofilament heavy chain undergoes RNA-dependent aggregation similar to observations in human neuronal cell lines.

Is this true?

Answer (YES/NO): YES